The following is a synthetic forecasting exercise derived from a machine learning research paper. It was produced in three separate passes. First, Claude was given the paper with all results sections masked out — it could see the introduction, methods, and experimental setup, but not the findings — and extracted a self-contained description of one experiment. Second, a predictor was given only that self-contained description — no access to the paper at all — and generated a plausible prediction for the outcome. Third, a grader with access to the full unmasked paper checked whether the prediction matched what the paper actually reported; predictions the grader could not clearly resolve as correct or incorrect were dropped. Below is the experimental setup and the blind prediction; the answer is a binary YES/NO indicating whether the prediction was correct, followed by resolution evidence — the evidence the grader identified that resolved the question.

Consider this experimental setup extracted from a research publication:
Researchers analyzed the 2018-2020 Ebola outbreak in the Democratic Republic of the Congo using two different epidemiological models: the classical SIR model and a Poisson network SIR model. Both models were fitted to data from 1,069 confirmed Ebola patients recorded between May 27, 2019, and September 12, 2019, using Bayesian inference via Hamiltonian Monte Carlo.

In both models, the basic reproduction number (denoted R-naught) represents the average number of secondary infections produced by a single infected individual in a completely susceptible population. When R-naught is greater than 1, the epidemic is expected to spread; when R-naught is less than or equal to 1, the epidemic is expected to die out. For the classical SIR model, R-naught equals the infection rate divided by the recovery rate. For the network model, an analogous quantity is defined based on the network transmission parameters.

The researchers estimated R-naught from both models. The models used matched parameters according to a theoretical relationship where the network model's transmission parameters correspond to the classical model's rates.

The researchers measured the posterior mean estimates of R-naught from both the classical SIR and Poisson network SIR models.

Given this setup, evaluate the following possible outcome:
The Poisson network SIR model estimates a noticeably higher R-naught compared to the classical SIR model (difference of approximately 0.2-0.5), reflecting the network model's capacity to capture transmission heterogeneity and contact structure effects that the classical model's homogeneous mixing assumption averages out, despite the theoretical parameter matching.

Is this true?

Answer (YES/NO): NO